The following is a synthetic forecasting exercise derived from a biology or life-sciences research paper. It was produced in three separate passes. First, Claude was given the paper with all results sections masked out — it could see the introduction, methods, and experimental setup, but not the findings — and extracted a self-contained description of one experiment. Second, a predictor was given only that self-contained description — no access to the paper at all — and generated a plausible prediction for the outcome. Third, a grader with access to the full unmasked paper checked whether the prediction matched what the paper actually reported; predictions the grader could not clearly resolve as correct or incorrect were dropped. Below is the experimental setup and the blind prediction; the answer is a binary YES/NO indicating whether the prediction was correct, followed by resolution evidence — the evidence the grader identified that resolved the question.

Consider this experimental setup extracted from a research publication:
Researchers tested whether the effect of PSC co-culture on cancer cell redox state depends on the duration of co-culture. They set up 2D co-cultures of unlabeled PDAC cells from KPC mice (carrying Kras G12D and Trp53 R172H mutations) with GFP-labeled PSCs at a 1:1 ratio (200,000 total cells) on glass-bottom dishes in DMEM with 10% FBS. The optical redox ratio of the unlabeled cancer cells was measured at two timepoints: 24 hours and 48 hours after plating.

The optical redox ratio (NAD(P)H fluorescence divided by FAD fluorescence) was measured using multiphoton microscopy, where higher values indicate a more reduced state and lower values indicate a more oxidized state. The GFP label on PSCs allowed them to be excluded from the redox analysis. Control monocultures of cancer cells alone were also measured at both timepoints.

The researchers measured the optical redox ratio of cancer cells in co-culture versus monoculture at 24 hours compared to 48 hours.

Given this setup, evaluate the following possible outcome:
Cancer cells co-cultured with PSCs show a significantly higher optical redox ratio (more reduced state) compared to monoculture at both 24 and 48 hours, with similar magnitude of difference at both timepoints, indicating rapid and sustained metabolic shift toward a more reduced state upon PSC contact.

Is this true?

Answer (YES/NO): NO